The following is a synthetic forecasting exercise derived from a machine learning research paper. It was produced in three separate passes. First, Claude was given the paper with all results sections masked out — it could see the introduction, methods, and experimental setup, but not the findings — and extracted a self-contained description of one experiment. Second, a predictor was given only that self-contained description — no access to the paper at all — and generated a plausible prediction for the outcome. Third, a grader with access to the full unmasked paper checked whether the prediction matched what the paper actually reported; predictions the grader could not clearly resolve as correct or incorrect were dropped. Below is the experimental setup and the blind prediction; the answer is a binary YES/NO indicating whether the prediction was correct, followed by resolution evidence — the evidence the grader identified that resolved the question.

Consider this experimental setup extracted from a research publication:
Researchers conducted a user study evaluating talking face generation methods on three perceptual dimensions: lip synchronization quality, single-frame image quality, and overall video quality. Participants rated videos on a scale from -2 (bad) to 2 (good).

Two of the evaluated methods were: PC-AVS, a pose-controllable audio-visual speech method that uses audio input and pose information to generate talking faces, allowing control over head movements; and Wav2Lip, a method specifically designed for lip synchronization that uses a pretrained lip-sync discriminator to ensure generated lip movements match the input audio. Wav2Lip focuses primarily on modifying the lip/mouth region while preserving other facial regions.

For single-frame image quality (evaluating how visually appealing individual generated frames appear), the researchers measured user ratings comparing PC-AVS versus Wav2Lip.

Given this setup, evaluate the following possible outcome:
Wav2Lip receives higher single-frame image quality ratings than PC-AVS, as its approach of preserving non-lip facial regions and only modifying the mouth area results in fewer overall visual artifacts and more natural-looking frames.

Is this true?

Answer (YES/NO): NO